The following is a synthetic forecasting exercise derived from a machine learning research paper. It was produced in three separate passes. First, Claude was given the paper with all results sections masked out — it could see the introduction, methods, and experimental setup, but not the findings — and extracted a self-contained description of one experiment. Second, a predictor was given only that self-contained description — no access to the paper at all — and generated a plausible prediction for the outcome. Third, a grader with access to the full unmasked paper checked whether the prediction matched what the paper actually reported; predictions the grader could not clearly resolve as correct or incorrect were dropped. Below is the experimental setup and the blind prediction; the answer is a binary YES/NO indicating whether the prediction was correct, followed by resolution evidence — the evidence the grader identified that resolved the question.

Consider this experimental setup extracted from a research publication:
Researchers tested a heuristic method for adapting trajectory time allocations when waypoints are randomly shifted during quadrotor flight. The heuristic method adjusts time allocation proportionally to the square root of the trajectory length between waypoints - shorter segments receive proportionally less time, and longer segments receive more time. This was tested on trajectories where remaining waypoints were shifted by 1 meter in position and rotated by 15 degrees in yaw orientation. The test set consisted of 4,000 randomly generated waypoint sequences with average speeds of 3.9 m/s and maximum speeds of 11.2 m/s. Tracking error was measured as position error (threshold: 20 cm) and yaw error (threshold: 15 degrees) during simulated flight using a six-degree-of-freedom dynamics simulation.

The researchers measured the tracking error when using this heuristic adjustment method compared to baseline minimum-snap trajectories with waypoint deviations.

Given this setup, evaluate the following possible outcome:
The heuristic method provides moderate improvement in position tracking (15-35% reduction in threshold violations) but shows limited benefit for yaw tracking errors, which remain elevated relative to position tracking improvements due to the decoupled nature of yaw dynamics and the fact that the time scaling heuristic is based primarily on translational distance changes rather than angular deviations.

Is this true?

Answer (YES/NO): NO